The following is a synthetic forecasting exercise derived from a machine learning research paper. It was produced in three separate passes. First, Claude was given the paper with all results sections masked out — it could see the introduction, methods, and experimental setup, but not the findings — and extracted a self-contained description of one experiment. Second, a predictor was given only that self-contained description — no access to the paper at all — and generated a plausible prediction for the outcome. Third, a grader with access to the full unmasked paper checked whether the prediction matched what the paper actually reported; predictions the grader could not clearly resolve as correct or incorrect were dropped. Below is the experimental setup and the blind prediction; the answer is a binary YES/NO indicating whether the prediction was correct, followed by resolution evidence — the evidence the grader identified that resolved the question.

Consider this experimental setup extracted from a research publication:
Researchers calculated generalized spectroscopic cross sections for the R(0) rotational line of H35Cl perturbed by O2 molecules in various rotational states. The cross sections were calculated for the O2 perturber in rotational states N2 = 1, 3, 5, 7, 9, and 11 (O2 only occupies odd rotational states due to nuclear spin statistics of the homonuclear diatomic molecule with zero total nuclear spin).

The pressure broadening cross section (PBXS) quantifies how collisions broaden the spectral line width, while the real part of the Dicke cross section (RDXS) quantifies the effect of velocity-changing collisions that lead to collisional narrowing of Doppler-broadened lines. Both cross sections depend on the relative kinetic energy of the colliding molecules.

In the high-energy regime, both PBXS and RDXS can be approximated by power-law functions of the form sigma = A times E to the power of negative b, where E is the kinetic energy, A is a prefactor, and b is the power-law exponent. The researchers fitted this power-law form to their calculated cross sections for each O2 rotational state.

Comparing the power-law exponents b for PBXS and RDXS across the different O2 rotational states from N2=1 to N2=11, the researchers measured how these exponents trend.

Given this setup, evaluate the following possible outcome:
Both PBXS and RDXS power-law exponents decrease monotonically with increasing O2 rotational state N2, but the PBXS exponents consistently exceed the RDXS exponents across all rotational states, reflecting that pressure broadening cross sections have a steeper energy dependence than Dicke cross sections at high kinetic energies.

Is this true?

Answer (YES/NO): NO